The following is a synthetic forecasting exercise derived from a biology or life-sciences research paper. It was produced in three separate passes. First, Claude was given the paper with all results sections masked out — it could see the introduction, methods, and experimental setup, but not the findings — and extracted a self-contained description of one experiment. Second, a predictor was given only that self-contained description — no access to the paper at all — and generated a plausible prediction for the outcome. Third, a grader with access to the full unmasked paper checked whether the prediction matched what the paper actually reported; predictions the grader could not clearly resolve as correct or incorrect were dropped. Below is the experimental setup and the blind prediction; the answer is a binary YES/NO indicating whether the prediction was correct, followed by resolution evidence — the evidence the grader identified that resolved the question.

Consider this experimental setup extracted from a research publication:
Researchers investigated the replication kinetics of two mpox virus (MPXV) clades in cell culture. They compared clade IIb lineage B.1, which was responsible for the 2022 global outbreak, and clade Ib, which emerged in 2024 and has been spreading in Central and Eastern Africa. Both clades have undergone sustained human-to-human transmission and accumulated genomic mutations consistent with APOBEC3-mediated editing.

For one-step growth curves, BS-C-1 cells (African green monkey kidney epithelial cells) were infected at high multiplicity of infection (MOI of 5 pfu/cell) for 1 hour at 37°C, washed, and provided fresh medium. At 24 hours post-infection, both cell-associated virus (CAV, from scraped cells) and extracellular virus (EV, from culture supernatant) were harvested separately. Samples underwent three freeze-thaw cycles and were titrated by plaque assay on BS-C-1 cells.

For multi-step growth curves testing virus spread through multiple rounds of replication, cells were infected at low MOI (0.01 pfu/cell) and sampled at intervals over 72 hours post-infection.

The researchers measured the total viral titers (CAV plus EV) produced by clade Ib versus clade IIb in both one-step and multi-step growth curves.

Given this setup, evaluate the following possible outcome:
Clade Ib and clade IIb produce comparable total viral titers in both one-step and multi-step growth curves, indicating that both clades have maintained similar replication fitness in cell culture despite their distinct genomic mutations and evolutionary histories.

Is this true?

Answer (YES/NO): NO